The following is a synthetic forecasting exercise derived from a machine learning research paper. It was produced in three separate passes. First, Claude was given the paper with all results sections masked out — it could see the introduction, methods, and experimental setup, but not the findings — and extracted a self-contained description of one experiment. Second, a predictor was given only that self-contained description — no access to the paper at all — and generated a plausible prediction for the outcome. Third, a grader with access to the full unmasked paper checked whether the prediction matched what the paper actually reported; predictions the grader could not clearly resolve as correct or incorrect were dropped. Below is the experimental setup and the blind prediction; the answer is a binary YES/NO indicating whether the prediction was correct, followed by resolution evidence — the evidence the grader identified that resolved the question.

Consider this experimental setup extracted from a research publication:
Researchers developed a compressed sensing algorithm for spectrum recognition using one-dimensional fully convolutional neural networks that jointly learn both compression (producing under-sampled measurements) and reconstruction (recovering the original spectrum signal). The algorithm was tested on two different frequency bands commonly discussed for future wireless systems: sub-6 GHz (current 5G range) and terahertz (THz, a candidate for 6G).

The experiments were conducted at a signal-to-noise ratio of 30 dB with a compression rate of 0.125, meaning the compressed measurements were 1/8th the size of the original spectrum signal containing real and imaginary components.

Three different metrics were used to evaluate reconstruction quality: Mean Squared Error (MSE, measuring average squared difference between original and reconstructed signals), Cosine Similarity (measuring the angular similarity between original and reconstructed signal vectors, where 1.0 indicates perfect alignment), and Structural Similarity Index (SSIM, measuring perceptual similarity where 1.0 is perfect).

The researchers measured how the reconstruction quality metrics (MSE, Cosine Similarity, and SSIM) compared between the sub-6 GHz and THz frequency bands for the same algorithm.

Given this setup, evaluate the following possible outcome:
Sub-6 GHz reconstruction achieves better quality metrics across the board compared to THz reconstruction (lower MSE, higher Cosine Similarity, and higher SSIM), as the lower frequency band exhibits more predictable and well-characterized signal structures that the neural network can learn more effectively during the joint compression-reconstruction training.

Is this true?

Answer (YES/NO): NO